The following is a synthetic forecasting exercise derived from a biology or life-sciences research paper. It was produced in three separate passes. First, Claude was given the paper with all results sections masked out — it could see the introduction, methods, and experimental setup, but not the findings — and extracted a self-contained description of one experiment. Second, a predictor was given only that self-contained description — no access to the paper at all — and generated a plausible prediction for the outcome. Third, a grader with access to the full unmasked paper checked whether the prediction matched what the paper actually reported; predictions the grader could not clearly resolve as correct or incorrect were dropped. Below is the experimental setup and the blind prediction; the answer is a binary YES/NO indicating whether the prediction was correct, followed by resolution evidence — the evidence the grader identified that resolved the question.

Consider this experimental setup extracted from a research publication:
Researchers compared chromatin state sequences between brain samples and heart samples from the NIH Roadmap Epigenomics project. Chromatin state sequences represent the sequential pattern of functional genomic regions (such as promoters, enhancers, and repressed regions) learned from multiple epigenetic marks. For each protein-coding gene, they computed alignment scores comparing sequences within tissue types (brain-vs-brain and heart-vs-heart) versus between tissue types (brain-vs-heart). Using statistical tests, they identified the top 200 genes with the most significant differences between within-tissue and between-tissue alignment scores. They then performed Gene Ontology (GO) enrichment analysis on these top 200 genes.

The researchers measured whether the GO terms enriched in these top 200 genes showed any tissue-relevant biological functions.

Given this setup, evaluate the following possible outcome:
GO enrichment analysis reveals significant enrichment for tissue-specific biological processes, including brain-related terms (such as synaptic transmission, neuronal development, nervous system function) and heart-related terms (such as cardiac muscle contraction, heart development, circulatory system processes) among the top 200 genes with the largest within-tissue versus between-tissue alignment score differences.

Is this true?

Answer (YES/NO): YES